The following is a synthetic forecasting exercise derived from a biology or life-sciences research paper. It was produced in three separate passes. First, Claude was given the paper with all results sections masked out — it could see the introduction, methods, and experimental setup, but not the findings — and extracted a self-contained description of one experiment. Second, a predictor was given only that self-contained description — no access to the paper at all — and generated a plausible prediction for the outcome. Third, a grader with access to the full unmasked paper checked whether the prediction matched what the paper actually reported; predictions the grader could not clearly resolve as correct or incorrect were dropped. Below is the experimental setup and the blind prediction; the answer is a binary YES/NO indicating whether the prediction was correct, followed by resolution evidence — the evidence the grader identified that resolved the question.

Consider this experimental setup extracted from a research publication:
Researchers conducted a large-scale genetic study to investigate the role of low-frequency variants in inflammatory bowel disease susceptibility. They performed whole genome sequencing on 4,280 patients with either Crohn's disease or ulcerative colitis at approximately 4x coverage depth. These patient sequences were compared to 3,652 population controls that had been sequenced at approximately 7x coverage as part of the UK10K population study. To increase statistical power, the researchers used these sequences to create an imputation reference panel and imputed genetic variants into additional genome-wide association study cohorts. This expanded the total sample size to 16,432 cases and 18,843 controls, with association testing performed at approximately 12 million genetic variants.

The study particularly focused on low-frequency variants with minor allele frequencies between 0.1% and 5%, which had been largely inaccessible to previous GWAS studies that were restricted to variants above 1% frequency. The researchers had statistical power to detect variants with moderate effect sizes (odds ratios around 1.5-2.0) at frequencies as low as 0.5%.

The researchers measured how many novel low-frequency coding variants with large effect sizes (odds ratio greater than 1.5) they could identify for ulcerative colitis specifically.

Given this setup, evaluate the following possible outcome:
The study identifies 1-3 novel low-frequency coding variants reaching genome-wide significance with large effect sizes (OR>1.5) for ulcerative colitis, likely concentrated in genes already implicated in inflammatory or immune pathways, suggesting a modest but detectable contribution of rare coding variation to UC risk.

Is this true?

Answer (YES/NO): YES